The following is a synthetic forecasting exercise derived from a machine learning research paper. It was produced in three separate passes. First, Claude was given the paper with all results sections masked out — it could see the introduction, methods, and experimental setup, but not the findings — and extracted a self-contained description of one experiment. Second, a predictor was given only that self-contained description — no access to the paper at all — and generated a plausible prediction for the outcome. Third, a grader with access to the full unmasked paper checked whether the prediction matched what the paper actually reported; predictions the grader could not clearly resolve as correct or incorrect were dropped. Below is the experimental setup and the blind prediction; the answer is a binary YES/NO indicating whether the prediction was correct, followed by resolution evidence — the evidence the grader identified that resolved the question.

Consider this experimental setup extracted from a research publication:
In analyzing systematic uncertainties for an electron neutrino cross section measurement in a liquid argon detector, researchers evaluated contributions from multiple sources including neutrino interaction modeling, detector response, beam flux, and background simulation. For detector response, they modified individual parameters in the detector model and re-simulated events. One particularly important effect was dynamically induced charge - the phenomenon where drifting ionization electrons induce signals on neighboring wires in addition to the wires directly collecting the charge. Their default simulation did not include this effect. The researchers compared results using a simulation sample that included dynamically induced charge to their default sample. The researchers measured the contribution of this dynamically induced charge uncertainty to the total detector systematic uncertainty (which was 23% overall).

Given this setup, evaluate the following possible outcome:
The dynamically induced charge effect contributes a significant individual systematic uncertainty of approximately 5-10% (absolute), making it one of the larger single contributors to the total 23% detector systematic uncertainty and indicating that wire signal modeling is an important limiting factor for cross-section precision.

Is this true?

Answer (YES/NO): NO